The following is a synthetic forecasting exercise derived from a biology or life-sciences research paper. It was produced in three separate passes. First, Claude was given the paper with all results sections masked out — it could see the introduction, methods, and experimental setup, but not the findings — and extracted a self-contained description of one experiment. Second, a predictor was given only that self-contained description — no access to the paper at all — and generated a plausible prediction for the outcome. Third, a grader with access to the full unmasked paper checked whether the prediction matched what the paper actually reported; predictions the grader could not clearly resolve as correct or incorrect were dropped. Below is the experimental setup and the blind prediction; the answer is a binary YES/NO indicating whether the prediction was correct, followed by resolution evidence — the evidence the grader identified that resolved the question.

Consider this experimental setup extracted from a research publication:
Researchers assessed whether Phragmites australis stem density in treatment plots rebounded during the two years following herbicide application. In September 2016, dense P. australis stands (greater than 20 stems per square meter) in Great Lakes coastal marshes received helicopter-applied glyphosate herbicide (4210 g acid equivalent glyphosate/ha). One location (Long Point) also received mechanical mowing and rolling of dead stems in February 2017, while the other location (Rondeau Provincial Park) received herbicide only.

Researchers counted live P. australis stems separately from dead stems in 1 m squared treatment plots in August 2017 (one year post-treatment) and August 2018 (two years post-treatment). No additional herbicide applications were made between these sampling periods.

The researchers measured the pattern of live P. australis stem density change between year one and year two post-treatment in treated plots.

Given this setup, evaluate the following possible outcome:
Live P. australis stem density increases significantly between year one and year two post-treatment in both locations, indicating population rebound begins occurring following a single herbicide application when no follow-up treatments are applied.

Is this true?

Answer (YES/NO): NO